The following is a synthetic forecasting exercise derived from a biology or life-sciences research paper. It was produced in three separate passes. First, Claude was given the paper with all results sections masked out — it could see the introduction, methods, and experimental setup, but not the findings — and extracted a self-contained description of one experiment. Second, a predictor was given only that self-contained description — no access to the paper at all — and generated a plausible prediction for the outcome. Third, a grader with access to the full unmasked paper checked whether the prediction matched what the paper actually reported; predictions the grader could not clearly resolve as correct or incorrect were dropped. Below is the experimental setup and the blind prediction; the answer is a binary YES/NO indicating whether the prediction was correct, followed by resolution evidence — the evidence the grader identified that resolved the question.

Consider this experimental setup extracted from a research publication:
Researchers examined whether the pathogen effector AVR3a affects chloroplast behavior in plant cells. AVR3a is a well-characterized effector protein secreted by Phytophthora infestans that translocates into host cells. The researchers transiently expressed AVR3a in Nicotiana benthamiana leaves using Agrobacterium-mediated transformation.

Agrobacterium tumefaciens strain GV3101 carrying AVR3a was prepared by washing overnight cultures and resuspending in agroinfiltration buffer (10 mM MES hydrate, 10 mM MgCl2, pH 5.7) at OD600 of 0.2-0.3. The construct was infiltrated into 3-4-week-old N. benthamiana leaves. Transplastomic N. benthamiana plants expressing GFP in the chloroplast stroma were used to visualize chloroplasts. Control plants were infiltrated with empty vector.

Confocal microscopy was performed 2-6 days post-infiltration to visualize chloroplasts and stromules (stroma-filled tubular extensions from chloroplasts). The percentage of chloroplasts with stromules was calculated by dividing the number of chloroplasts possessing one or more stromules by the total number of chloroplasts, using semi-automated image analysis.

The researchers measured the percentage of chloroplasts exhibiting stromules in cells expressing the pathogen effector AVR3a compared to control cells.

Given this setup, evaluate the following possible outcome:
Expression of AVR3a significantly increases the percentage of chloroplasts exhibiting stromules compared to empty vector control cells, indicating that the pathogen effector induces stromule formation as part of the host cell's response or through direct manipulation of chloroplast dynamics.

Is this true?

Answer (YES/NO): NO